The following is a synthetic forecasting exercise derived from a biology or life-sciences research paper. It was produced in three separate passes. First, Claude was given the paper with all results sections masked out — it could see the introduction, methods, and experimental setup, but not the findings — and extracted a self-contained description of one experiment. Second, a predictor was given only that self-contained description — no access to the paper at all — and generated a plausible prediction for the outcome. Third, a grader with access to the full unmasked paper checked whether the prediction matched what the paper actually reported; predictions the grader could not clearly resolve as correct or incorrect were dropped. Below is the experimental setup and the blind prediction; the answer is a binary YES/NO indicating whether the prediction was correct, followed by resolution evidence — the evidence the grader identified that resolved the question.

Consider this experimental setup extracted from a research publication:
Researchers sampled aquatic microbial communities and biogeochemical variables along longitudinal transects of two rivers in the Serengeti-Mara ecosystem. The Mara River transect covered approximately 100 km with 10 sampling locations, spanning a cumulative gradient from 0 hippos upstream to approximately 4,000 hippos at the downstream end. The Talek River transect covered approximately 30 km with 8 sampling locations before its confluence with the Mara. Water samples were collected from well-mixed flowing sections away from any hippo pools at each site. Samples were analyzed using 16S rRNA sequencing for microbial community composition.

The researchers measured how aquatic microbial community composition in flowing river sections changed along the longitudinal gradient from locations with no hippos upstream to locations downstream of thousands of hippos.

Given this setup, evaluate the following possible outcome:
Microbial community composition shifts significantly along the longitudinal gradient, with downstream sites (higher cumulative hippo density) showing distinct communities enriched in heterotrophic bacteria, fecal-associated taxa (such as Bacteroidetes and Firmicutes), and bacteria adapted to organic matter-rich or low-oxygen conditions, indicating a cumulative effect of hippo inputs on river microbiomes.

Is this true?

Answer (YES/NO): NO